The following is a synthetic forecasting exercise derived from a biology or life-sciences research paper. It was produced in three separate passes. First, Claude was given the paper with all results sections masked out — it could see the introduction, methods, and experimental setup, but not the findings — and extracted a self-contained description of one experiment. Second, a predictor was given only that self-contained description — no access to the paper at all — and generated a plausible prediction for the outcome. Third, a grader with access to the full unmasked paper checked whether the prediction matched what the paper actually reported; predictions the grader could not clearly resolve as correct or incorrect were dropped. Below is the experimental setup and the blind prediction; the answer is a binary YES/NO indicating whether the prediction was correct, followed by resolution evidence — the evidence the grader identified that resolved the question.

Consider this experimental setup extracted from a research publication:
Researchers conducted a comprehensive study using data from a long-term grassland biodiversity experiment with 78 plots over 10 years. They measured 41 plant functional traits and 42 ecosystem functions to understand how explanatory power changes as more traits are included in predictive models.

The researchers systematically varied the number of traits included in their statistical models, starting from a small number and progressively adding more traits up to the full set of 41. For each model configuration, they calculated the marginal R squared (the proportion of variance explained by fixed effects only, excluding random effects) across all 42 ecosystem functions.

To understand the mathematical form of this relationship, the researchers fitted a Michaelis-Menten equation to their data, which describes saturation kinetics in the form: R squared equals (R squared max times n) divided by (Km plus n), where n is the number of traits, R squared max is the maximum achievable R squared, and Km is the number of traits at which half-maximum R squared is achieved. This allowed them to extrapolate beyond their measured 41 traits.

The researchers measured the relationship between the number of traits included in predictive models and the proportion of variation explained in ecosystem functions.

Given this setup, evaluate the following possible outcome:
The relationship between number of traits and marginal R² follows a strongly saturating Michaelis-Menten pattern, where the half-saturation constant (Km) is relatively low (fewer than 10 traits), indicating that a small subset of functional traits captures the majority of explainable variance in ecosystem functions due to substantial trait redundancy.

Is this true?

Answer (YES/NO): NO